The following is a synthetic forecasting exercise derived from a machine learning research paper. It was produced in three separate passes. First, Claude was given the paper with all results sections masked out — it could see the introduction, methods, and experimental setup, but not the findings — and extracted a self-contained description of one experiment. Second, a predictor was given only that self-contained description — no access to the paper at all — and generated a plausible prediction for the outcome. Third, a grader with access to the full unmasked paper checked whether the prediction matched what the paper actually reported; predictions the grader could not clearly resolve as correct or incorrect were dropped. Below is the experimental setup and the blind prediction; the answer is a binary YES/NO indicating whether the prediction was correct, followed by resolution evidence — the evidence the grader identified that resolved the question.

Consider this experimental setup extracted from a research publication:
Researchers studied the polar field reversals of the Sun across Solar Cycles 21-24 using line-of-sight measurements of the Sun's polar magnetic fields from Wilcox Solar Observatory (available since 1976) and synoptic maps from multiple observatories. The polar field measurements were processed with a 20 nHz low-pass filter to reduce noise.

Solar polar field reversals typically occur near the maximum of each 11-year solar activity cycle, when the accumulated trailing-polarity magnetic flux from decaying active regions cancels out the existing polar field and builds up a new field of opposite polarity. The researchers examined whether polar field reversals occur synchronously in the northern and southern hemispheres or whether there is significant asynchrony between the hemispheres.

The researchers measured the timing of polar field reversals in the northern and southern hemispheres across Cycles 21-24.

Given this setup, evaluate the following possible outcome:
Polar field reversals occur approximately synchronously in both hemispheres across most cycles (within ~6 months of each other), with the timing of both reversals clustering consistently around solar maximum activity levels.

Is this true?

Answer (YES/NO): NO